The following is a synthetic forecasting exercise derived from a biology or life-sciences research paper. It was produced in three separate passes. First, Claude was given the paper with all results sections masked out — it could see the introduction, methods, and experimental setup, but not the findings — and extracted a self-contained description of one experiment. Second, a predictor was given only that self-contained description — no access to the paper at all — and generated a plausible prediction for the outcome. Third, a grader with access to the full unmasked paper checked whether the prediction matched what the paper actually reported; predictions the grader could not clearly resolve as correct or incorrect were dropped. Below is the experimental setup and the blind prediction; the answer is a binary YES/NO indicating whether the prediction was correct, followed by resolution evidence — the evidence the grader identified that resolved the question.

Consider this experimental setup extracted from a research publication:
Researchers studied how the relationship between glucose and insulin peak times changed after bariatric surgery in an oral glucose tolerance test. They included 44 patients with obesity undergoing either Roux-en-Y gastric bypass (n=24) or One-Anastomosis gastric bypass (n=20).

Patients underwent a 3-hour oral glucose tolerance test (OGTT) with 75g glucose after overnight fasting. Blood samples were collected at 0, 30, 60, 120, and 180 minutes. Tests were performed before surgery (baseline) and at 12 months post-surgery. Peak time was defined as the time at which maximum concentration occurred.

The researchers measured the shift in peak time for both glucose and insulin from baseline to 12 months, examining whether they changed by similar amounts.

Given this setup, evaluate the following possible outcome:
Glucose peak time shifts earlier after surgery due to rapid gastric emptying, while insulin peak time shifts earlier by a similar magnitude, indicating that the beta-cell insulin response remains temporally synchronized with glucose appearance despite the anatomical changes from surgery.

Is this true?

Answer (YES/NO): YES